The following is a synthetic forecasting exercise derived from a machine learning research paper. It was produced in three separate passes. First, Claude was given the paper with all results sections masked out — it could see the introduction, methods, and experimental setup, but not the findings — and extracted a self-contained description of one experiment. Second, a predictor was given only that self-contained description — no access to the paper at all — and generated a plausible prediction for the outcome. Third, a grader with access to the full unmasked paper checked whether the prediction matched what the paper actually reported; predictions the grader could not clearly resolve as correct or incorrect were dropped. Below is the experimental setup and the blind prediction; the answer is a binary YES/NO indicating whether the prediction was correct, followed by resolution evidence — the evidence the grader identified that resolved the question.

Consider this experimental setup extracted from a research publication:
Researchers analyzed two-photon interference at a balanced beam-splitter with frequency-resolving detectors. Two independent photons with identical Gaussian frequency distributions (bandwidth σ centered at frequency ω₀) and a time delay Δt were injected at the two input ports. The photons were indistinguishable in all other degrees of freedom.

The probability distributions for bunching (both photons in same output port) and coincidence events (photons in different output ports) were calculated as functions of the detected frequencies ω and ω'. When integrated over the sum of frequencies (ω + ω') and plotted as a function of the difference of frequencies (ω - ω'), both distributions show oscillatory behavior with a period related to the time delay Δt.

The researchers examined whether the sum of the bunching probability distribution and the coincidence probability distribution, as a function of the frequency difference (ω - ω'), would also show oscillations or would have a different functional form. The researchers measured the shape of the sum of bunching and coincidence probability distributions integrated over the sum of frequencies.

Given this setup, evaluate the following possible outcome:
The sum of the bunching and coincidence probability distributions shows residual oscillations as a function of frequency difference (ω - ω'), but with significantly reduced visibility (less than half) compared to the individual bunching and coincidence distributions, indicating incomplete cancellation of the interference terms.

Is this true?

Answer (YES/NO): NO